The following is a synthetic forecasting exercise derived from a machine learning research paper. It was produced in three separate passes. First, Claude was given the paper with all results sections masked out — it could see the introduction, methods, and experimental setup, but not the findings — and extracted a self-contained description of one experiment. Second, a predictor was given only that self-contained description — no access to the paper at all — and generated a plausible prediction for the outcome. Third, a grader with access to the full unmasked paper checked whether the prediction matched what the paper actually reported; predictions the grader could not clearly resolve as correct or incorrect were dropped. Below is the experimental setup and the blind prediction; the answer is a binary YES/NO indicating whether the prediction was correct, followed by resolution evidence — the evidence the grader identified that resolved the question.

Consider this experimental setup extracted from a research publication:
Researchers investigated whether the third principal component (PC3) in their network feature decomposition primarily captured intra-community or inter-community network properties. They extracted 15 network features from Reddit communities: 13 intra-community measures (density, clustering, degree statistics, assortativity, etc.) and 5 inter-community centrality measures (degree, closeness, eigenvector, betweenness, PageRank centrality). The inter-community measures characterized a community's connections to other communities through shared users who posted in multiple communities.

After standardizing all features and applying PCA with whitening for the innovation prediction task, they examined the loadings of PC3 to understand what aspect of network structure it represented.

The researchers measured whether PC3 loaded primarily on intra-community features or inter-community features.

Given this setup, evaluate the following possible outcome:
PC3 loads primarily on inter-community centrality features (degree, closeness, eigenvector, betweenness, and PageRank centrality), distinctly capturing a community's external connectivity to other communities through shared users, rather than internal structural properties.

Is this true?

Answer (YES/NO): YES